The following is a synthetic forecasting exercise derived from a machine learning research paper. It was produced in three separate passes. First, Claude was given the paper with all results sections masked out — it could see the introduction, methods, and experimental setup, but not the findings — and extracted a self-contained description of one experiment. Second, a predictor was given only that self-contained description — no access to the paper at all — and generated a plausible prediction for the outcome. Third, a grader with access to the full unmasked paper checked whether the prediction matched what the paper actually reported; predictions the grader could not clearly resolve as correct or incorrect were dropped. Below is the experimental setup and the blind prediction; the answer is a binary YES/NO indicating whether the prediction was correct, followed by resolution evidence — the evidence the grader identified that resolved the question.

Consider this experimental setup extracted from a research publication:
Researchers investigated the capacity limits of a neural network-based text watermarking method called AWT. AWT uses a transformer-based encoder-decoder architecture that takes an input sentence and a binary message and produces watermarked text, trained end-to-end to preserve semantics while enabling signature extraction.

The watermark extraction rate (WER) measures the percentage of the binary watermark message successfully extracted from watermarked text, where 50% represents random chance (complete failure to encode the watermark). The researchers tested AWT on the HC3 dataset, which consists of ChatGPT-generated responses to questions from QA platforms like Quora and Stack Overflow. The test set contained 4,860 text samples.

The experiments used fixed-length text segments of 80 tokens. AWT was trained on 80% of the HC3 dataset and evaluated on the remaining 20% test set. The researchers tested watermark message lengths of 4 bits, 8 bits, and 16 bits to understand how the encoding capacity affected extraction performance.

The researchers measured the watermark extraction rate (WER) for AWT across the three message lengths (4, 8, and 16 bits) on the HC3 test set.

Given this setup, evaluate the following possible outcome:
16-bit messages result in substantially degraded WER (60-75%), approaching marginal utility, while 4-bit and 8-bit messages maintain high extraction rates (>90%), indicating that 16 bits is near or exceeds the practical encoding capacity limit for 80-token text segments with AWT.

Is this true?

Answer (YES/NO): NO